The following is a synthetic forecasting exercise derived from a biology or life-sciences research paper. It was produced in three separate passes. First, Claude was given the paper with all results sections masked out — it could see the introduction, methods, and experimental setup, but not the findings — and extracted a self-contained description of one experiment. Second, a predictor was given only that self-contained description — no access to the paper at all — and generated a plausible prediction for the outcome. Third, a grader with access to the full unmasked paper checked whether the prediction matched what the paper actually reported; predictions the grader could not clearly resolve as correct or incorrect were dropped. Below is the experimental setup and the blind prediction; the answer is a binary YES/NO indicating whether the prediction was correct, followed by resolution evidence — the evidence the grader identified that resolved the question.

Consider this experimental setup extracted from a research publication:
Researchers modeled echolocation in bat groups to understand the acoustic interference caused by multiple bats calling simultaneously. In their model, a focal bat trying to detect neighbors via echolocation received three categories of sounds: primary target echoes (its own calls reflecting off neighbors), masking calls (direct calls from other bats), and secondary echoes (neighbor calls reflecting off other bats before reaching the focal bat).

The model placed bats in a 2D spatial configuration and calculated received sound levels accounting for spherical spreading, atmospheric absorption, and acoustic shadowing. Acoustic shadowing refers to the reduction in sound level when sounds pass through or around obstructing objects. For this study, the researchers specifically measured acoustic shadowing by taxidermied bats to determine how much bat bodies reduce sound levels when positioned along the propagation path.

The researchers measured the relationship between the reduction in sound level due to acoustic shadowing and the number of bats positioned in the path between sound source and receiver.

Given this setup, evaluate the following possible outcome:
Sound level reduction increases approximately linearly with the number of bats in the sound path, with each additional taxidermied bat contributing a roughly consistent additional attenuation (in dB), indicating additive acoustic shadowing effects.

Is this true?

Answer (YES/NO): YES